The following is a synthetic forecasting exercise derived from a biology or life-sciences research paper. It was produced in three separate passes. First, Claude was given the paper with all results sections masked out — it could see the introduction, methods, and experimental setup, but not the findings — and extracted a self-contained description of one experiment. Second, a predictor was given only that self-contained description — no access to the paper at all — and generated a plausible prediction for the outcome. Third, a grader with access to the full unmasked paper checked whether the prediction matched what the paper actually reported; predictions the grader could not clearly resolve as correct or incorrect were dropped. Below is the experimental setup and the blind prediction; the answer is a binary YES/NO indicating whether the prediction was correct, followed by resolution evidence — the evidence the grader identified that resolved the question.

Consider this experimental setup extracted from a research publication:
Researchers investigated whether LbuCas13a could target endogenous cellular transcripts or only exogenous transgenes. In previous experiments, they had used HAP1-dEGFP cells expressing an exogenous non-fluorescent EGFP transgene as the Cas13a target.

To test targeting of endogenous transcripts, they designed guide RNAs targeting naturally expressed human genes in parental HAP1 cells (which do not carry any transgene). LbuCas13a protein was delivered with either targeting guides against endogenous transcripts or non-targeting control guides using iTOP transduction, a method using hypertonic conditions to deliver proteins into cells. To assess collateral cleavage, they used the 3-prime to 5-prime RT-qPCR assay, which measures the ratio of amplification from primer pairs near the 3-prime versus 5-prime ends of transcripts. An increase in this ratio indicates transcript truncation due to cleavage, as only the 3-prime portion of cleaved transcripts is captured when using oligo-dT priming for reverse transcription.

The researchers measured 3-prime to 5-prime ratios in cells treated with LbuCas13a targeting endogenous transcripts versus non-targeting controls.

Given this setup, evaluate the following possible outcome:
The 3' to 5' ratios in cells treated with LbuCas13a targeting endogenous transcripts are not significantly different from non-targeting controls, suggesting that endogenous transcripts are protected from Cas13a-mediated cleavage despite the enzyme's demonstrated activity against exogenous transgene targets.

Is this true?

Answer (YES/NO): NO